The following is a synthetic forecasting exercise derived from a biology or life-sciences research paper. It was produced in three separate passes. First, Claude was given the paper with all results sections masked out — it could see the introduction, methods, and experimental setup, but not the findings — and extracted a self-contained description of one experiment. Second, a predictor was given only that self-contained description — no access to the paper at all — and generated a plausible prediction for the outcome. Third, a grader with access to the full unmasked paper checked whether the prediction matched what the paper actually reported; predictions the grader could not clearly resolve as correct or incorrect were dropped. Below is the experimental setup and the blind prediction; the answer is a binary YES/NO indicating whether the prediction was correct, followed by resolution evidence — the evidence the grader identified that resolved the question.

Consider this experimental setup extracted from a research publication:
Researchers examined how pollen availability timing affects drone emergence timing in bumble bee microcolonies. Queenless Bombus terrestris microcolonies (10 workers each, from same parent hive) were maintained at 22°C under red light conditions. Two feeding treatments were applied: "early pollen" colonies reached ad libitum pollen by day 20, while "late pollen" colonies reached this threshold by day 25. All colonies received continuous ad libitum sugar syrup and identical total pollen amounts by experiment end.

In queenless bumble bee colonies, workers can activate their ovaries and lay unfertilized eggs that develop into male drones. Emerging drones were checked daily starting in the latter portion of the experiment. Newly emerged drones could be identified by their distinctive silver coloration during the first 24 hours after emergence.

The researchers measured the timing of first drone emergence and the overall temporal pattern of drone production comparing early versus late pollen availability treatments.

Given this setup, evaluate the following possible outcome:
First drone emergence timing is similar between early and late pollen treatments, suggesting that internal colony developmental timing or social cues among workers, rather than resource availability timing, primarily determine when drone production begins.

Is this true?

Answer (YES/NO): NO